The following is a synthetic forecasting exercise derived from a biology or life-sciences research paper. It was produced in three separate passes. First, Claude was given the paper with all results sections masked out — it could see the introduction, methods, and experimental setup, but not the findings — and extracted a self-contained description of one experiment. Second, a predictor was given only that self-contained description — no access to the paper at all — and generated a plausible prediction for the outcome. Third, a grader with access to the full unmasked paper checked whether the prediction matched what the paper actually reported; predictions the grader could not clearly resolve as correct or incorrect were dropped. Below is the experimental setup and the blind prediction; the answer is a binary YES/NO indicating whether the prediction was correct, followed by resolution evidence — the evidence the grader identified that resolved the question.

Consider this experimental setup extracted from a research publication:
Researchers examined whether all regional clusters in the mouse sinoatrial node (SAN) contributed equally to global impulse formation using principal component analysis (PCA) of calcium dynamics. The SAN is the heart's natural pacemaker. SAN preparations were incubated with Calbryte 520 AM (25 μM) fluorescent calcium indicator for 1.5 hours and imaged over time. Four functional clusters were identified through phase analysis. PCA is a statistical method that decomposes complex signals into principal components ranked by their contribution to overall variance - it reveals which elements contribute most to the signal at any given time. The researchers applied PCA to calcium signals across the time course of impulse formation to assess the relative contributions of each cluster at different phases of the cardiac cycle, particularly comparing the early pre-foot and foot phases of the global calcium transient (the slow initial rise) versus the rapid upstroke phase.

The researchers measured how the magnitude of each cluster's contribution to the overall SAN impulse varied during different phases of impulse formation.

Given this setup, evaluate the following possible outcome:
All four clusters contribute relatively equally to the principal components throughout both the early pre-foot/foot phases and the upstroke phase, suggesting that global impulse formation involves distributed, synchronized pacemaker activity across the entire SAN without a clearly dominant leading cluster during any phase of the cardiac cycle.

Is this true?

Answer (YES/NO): NO